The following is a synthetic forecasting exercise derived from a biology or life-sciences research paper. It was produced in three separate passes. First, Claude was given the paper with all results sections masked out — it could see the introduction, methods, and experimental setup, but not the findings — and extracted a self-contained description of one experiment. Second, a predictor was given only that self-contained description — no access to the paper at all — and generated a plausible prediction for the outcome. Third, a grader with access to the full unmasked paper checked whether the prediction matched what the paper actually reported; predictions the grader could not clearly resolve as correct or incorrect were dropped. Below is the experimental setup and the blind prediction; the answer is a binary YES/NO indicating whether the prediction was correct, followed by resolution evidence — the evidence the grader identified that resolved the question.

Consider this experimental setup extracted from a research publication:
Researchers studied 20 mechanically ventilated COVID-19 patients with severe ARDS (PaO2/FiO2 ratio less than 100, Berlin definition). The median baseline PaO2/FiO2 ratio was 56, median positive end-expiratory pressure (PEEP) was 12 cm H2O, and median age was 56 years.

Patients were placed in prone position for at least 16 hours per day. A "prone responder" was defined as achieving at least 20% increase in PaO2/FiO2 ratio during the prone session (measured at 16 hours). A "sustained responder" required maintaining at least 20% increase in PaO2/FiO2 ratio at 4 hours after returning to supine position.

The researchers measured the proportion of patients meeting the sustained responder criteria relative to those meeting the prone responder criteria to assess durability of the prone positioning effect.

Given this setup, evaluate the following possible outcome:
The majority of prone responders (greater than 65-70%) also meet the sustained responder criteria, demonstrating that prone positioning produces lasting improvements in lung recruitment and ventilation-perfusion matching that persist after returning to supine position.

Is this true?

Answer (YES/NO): NO